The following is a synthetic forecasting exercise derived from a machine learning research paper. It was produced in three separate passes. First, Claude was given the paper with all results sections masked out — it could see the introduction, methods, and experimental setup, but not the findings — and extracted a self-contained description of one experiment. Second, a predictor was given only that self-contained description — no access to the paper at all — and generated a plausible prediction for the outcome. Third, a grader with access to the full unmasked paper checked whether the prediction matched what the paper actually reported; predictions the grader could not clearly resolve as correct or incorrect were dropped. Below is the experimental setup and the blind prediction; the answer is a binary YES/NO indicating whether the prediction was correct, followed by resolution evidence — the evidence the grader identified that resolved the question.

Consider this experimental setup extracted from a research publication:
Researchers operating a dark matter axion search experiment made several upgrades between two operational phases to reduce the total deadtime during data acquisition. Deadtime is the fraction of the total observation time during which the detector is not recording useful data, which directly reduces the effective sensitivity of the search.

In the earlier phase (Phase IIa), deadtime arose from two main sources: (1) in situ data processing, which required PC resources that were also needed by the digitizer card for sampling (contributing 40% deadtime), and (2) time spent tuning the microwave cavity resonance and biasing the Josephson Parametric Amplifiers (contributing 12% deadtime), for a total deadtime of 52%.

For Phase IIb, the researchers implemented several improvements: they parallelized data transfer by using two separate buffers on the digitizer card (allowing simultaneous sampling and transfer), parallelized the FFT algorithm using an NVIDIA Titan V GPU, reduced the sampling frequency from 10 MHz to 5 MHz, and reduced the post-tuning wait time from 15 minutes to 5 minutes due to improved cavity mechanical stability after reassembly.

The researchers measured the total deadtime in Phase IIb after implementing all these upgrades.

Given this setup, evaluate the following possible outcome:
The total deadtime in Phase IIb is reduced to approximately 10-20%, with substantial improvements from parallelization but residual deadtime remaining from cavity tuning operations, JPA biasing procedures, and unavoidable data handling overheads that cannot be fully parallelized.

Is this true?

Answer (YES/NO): YES